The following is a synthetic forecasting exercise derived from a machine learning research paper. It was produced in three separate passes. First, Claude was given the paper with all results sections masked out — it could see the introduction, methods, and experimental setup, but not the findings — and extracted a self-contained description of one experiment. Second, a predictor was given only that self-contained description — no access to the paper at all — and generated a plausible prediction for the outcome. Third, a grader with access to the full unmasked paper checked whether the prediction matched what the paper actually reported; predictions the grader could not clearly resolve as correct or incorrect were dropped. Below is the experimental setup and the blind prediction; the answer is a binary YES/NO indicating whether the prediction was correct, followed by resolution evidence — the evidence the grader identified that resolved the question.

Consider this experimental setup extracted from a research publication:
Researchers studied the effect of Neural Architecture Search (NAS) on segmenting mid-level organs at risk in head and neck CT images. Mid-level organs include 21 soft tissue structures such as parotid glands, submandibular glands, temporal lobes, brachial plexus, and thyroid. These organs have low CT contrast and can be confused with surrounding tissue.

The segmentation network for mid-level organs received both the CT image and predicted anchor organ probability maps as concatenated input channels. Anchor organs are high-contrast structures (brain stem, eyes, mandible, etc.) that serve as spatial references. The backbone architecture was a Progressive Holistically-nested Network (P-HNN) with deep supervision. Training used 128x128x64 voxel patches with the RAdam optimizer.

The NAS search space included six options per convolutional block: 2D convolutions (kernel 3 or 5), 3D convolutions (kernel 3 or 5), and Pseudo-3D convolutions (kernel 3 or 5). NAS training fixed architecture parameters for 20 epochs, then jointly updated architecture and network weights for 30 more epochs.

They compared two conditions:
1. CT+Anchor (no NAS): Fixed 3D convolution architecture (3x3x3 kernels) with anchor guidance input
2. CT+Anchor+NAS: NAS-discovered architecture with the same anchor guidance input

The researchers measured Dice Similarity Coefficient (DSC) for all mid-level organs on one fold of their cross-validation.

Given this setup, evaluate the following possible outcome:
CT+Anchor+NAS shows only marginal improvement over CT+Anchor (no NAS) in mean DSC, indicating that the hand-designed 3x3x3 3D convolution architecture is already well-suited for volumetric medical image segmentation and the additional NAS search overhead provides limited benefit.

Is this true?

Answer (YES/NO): NO